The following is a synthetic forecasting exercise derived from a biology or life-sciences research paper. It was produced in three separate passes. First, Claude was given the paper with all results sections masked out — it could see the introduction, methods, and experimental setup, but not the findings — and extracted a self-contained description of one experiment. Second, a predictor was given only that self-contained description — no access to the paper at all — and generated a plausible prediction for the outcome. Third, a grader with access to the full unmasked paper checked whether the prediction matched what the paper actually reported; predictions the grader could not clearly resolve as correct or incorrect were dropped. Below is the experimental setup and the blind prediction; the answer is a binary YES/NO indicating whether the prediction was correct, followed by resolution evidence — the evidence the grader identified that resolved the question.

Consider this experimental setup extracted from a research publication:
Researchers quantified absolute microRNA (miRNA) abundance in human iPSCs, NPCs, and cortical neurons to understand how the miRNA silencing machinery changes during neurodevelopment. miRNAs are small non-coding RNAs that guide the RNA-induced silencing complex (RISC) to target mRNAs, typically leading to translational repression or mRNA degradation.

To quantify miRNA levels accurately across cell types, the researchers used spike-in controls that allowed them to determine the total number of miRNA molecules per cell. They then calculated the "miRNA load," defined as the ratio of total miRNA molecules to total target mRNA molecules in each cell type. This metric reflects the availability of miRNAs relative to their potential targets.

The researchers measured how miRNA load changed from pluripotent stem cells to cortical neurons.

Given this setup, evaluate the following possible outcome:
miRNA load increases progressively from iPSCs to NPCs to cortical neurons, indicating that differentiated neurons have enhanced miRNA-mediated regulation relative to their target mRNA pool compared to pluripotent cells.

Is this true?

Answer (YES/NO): YES